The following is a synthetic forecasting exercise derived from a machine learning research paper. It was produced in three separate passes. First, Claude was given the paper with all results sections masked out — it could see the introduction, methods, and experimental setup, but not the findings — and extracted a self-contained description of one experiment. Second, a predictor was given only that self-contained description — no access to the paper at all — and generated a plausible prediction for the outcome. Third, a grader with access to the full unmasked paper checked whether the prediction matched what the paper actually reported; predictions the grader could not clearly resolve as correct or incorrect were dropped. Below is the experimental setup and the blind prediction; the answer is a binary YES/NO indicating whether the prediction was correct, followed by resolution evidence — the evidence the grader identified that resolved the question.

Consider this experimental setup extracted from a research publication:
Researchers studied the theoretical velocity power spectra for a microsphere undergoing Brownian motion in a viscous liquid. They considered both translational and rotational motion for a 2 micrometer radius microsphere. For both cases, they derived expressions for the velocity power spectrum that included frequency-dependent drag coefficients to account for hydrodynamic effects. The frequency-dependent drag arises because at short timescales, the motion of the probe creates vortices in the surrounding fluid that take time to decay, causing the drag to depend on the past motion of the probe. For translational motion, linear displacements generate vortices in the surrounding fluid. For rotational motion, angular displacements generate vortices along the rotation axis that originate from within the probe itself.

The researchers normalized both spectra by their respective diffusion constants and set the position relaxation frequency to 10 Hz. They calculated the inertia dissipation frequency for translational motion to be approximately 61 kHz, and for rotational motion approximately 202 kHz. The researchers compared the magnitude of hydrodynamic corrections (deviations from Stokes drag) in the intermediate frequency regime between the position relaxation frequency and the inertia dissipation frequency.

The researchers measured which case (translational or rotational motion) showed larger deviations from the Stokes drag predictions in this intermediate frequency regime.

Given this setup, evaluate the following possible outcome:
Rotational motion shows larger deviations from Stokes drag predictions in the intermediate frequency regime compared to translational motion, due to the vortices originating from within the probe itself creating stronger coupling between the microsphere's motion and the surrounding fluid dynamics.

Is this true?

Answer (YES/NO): NO